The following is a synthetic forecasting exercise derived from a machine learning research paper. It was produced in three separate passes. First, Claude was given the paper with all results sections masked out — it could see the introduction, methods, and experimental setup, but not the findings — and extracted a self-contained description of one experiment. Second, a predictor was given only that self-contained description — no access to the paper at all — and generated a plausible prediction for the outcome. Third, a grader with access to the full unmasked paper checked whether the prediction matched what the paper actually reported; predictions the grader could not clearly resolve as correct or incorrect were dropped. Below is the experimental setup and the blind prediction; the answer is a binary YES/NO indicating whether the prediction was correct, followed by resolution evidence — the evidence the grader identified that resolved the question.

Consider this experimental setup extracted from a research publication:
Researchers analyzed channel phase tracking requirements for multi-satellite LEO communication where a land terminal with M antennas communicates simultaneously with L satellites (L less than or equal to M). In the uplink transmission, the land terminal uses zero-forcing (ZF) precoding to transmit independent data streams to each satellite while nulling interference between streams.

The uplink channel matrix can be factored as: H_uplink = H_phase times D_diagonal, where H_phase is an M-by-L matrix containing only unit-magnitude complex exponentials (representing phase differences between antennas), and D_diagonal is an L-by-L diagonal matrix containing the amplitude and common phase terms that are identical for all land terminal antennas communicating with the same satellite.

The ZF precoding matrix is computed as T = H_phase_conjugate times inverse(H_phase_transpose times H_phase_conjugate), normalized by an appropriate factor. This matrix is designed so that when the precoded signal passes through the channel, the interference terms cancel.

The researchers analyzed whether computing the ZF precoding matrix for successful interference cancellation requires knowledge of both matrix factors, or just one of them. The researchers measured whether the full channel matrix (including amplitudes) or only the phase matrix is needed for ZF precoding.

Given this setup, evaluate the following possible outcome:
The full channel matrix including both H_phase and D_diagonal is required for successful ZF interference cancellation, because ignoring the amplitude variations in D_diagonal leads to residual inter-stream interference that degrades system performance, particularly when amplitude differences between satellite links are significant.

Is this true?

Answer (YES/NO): NO